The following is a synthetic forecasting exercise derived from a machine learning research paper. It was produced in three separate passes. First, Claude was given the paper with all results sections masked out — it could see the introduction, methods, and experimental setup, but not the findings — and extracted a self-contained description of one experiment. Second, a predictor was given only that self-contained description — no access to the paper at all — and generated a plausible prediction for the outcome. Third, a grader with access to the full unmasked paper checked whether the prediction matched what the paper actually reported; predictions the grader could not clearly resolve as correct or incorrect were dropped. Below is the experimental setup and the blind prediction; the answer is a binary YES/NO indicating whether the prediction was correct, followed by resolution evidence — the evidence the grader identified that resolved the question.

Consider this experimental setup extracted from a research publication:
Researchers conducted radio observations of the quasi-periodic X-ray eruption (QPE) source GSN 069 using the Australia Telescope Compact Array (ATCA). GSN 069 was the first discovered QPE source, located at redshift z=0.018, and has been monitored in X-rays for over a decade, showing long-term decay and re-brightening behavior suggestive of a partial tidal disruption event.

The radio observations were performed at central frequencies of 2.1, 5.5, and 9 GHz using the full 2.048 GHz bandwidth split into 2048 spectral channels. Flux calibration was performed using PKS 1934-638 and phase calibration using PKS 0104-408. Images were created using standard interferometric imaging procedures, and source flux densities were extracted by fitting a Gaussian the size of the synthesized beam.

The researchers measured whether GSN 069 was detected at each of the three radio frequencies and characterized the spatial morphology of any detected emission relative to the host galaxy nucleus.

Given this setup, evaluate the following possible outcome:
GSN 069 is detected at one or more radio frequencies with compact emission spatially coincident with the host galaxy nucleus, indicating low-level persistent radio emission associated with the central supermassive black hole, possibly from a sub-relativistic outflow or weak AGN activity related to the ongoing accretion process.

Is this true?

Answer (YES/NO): YES